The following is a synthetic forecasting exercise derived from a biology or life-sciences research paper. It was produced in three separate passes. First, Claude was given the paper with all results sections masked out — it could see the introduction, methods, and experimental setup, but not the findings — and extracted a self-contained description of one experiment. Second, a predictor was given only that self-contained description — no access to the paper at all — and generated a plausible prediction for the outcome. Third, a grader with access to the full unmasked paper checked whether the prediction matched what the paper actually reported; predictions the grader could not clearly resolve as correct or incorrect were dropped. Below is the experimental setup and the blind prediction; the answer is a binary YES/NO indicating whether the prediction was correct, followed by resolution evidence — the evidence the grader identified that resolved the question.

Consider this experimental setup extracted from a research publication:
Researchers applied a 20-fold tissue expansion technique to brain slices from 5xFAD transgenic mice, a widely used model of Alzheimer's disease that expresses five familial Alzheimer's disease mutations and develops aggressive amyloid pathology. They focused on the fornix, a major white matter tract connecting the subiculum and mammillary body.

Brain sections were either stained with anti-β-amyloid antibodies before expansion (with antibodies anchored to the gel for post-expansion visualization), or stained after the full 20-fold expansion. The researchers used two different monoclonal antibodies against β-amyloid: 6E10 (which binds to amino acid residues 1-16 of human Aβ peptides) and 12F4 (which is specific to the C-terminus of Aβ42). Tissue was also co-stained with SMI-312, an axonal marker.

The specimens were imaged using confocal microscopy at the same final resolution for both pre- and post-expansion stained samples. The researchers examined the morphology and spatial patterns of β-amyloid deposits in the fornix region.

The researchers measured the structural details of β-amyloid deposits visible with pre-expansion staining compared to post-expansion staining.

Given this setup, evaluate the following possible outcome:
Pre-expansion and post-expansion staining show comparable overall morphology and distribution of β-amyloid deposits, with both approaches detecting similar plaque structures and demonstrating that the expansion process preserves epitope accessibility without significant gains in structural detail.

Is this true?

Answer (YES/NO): NO